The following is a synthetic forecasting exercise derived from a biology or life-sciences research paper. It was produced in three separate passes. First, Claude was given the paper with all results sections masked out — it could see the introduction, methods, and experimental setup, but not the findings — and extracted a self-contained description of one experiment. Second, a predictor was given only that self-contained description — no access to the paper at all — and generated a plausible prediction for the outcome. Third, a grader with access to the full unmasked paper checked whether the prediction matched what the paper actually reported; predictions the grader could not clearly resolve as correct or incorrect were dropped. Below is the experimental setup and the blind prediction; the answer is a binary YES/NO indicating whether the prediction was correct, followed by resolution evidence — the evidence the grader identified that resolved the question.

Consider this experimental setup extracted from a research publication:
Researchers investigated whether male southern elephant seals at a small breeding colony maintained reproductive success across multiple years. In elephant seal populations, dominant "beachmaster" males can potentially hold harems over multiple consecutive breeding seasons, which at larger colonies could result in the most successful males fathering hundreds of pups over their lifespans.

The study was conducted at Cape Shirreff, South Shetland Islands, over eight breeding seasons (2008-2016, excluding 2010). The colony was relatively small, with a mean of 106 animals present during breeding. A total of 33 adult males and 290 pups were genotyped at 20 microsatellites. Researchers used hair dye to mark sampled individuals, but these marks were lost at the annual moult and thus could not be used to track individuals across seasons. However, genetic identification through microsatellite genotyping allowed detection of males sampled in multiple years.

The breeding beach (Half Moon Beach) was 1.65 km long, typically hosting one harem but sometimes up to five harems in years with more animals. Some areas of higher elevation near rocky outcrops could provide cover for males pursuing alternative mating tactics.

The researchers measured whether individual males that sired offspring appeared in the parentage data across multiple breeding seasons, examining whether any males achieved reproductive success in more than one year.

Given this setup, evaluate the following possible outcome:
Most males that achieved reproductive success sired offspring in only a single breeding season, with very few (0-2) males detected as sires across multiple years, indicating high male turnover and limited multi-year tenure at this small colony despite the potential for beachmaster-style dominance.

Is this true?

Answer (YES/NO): NO